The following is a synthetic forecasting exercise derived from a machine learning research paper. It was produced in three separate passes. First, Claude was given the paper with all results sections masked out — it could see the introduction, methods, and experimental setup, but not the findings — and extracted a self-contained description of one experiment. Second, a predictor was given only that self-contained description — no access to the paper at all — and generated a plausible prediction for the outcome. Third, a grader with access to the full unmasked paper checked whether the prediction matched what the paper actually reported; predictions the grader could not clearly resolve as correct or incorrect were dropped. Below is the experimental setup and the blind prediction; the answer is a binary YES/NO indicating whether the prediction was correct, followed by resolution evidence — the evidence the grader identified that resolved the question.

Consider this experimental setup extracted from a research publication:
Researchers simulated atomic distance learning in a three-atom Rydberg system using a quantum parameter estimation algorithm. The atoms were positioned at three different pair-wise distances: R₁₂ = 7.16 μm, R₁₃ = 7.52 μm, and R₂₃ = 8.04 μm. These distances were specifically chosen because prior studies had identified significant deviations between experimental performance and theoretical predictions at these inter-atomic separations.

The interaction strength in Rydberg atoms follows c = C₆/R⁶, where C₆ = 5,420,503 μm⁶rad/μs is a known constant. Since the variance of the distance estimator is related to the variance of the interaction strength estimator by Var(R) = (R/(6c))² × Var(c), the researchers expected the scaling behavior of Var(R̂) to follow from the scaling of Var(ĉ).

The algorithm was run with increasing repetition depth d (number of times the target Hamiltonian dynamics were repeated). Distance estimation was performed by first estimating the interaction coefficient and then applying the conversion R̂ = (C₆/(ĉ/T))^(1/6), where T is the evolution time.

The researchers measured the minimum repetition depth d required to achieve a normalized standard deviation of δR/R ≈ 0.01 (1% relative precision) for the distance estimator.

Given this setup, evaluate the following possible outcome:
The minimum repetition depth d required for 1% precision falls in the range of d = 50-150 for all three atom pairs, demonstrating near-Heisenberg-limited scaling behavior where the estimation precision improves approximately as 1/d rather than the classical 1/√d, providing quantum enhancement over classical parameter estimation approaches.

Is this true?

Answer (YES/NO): NO